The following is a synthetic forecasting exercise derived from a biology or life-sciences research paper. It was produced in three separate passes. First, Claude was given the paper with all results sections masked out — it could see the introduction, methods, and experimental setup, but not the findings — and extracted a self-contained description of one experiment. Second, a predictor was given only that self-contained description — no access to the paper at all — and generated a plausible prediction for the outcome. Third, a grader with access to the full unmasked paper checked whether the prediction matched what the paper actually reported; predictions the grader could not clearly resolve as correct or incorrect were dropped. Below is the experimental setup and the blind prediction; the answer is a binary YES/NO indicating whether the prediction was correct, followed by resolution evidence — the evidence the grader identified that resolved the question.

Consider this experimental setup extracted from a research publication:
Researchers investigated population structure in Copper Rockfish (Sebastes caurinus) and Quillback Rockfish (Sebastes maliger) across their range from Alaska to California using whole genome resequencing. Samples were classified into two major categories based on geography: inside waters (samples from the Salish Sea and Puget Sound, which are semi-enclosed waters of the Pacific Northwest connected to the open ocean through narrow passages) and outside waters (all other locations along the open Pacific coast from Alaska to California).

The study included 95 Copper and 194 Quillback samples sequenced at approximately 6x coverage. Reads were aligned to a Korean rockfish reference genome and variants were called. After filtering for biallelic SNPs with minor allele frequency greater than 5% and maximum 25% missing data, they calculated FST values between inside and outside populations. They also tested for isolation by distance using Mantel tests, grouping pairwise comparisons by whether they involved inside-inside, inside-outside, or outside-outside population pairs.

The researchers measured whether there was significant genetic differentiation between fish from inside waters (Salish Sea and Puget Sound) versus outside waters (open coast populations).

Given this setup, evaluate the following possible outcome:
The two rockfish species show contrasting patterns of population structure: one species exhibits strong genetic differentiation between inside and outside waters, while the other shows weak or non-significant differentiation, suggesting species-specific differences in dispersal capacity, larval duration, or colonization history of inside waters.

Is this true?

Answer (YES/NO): NO